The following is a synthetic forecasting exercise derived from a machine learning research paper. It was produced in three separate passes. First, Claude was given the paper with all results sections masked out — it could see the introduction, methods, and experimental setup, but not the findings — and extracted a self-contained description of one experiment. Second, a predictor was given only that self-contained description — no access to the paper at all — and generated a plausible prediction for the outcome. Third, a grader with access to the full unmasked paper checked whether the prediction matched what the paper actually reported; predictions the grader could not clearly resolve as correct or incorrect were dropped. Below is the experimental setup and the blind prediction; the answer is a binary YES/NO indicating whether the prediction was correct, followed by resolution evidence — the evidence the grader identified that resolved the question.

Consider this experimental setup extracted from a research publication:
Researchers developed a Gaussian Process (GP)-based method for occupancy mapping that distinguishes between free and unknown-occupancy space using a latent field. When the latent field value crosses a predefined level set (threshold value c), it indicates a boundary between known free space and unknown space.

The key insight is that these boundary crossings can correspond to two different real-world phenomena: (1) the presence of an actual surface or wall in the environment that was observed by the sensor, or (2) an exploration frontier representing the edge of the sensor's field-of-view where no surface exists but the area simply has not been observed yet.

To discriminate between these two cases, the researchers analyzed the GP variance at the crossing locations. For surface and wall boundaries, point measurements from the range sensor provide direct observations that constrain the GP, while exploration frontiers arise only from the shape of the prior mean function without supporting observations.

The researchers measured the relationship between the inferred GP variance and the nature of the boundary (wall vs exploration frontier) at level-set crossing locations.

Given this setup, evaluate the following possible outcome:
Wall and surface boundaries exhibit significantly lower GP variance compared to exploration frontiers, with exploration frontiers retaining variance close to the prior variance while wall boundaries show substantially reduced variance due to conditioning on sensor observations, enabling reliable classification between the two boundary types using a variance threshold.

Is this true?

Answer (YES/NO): YES